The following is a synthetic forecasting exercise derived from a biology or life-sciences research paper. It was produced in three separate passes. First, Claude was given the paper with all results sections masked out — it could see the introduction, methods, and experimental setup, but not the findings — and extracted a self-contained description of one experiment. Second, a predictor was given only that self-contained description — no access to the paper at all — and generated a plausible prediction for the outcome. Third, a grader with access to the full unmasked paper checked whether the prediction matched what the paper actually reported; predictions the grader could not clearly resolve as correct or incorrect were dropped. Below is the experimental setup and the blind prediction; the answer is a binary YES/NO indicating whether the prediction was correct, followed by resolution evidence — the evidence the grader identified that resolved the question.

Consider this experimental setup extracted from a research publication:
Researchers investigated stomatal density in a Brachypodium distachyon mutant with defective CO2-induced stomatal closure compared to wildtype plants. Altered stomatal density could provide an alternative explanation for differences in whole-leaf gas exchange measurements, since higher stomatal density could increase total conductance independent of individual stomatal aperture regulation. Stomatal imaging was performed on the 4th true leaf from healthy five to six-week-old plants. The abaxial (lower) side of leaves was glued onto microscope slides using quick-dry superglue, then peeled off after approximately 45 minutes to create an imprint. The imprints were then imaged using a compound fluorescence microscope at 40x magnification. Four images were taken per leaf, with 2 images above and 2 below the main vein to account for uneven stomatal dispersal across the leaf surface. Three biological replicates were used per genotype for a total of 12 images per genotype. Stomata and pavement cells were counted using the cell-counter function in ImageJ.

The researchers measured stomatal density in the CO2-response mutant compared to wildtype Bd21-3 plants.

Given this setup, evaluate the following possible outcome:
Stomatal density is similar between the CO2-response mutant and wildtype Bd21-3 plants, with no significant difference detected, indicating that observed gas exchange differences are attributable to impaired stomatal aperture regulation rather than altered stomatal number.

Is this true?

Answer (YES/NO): YES